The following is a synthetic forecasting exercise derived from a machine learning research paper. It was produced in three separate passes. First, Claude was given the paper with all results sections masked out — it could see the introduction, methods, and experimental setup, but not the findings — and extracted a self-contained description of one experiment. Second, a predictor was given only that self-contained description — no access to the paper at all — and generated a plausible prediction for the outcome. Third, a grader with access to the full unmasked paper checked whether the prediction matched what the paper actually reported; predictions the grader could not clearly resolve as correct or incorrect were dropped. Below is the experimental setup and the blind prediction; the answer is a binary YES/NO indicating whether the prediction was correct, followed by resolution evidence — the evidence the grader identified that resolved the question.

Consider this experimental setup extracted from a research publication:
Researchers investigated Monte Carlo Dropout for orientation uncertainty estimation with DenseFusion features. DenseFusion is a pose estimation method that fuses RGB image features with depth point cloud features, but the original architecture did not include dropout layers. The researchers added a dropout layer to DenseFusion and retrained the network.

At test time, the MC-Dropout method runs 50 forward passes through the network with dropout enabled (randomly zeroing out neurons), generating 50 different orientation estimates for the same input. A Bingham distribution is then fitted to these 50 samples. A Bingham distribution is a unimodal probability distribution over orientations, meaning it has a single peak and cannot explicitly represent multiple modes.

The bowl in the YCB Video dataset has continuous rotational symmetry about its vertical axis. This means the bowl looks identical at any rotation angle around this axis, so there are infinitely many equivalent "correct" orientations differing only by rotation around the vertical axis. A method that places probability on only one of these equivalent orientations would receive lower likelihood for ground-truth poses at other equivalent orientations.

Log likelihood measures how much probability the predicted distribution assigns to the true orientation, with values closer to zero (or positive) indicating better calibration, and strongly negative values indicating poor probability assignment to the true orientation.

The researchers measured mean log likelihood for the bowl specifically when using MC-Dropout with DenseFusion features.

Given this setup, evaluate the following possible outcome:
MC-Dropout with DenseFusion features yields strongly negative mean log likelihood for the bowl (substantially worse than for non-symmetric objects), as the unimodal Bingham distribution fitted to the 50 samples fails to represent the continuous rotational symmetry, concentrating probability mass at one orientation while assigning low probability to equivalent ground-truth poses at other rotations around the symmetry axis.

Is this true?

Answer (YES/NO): YES